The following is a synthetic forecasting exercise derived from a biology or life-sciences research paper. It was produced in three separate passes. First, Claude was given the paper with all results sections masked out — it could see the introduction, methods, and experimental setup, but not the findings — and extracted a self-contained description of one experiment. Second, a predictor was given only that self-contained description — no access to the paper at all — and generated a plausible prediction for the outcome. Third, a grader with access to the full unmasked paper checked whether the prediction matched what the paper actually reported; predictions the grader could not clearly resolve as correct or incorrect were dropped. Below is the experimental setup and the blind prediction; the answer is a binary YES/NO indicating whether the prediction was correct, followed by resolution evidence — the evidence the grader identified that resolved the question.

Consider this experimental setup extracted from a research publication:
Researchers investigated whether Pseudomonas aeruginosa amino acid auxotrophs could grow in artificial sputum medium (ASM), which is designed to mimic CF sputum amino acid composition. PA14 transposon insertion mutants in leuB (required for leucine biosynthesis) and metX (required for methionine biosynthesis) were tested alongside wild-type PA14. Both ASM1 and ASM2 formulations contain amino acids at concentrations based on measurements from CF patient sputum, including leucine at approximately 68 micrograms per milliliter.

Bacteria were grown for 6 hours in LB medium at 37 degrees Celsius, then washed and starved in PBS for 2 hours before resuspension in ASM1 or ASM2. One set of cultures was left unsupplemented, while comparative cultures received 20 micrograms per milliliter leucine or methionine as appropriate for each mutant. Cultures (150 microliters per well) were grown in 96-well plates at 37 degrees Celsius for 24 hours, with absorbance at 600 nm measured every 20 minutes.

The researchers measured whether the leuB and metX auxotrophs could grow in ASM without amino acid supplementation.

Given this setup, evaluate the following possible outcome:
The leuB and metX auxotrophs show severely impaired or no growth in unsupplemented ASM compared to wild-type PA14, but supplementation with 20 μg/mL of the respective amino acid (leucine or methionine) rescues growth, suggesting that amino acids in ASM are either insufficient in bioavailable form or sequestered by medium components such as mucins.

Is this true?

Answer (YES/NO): NO